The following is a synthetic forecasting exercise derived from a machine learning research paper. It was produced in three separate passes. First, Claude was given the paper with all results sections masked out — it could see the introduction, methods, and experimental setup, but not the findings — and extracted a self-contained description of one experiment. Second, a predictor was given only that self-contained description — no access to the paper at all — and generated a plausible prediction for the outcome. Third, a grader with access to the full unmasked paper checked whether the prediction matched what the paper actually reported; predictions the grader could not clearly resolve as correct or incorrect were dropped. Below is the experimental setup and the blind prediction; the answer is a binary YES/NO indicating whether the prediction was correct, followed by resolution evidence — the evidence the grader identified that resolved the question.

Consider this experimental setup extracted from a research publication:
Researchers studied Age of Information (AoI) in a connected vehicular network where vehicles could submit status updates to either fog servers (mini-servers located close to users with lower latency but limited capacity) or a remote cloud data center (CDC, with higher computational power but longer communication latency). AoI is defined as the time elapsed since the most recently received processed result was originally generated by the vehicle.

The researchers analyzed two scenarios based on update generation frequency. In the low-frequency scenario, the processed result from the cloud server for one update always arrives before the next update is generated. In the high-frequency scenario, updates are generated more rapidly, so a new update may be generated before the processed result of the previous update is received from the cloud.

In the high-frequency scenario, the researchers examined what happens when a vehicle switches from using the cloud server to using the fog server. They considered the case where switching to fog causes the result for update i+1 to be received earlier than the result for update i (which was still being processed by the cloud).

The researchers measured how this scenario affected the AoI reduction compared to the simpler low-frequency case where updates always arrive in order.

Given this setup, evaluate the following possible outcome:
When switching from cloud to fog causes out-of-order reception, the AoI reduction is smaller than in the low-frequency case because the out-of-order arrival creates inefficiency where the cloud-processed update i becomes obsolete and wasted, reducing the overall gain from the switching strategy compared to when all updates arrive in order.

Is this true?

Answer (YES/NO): NO